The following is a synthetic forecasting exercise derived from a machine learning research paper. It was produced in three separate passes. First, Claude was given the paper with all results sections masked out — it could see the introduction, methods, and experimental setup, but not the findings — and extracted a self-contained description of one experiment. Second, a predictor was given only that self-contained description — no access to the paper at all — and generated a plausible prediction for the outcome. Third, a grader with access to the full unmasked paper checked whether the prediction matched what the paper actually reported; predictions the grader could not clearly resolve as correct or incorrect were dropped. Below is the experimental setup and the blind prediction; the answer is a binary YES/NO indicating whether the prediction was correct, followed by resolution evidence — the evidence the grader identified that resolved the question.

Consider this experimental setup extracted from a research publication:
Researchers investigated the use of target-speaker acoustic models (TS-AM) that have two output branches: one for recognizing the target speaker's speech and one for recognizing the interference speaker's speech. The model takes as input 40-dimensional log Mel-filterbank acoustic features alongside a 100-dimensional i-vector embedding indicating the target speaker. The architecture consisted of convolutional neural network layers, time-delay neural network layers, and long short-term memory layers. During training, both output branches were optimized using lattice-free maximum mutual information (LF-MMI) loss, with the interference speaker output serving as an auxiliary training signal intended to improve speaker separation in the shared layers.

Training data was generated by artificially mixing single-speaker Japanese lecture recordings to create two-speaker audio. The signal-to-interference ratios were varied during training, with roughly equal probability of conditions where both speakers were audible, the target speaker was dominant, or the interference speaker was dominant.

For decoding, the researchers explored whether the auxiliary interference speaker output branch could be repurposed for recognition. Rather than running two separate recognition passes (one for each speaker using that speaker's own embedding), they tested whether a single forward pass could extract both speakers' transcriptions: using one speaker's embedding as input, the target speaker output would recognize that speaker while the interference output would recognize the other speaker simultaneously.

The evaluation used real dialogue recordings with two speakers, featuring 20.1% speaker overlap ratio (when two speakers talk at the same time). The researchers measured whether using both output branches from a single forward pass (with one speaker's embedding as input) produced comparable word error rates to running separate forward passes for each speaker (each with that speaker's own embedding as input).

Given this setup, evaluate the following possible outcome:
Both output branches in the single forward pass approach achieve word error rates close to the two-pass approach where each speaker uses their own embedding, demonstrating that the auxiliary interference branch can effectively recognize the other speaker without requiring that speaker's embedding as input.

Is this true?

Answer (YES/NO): YES